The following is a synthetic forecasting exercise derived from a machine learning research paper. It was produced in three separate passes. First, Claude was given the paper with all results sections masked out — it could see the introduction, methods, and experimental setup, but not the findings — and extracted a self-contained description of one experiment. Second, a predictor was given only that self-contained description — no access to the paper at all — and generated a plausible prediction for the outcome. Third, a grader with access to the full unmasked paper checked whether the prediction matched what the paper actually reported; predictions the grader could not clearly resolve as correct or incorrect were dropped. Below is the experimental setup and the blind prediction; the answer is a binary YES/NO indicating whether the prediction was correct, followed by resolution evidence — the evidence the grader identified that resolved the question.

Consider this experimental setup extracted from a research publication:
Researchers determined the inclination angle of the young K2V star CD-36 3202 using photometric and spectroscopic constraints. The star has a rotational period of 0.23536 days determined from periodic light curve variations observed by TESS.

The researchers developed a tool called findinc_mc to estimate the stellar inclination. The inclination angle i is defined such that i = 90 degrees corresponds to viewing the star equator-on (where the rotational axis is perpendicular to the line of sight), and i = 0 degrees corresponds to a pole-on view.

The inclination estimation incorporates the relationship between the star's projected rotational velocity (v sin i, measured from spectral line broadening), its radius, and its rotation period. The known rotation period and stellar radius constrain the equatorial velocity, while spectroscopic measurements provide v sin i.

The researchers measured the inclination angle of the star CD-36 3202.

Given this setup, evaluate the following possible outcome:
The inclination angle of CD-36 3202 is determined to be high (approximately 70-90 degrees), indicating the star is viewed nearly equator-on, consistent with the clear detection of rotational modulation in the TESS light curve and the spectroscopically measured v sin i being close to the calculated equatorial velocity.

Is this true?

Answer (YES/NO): YES